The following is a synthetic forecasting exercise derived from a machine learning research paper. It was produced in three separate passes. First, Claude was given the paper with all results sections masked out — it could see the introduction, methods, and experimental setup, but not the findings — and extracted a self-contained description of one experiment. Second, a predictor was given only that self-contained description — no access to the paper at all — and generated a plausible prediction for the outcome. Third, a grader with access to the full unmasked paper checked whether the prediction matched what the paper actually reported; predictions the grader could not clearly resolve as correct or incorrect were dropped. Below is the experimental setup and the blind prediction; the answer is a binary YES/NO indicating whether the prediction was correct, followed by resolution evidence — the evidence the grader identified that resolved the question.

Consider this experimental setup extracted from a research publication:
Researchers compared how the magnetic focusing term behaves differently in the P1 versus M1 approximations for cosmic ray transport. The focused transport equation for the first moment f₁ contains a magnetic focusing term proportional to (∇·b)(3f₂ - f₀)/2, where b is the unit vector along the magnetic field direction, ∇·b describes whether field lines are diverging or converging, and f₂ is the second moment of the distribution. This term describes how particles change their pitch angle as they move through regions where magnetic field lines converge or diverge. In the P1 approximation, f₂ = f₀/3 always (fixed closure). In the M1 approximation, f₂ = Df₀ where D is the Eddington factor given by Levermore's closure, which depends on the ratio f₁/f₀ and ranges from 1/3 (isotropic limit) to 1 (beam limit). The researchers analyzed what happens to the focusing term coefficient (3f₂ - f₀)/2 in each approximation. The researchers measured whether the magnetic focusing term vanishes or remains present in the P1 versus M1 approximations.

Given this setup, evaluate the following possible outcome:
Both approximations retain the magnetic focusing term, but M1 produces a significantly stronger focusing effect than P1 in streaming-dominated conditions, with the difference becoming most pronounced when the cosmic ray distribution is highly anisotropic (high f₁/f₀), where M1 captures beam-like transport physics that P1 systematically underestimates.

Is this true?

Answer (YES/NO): NO